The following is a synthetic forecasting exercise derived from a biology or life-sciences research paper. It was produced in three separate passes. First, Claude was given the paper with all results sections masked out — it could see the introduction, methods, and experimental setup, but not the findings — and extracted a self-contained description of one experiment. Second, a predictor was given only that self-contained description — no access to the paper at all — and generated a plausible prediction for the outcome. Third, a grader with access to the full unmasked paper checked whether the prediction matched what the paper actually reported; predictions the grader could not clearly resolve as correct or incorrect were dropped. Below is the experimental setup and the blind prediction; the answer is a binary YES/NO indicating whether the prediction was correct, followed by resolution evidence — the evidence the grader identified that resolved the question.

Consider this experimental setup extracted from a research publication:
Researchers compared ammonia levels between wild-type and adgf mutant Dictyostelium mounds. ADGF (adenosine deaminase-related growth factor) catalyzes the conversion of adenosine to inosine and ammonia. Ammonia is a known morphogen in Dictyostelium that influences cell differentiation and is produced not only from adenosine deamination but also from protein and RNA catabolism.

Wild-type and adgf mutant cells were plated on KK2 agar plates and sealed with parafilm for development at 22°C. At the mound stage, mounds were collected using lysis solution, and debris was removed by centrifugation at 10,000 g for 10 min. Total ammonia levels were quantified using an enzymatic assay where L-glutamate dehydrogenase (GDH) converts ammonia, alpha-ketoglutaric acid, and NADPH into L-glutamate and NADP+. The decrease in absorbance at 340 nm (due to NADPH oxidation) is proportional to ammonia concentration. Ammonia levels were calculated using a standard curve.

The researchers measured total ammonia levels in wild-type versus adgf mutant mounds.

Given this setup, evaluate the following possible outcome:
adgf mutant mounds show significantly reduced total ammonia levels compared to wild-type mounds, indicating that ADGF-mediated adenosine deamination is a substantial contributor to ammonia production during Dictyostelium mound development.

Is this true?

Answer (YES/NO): YES